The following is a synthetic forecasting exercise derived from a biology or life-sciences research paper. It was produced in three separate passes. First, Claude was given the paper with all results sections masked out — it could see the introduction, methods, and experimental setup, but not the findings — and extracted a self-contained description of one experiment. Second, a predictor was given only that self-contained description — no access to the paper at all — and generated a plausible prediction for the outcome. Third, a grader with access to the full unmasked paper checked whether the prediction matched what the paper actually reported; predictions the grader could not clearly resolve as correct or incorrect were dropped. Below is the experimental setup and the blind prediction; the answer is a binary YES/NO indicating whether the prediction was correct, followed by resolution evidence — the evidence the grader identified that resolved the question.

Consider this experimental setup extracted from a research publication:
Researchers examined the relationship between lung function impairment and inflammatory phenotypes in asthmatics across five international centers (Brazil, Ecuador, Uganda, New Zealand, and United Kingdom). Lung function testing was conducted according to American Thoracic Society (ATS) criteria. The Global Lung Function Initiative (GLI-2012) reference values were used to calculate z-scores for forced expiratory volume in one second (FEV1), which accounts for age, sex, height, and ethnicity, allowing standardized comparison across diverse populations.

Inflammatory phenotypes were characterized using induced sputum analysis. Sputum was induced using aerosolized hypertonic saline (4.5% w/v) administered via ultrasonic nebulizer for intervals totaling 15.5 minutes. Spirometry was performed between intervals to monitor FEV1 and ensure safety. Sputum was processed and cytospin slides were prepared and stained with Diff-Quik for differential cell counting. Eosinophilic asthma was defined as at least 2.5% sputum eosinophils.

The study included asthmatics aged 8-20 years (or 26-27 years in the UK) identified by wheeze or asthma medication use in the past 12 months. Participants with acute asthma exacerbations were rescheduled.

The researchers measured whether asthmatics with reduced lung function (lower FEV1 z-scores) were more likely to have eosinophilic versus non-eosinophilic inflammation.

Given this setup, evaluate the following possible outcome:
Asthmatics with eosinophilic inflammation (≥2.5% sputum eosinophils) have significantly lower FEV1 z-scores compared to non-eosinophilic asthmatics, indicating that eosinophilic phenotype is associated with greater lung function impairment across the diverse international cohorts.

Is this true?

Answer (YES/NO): NO